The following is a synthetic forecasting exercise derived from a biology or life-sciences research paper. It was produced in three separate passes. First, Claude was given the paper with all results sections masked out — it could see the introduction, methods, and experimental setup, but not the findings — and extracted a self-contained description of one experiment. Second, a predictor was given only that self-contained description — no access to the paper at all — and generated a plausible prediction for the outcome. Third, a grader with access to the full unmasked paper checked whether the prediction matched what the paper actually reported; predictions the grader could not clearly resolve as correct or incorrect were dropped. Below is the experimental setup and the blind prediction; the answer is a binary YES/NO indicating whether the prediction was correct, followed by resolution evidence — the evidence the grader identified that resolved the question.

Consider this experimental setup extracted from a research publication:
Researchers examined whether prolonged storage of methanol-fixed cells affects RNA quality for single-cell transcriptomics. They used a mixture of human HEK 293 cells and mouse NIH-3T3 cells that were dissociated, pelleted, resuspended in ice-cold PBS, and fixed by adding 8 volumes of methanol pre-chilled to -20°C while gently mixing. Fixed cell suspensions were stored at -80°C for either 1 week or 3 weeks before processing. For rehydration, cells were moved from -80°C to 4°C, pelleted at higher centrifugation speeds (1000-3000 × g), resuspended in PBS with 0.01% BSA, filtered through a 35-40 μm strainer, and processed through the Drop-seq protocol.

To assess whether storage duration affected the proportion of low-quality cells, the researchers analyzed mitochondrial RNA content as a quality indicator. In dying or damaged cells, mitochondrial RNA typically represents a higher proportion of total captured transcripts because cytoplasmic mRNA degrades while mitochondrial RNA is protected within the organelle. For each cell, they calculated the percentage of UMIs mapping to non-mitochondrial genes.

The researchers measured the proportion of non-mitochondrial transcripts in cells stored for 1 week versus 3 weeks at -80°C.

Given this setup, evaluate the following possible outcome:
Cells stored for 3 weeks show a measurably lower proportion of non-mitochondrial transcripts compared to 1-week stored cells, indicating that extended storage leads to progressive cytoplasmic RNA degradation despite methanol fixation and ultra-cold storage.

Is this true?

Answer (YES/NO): NO